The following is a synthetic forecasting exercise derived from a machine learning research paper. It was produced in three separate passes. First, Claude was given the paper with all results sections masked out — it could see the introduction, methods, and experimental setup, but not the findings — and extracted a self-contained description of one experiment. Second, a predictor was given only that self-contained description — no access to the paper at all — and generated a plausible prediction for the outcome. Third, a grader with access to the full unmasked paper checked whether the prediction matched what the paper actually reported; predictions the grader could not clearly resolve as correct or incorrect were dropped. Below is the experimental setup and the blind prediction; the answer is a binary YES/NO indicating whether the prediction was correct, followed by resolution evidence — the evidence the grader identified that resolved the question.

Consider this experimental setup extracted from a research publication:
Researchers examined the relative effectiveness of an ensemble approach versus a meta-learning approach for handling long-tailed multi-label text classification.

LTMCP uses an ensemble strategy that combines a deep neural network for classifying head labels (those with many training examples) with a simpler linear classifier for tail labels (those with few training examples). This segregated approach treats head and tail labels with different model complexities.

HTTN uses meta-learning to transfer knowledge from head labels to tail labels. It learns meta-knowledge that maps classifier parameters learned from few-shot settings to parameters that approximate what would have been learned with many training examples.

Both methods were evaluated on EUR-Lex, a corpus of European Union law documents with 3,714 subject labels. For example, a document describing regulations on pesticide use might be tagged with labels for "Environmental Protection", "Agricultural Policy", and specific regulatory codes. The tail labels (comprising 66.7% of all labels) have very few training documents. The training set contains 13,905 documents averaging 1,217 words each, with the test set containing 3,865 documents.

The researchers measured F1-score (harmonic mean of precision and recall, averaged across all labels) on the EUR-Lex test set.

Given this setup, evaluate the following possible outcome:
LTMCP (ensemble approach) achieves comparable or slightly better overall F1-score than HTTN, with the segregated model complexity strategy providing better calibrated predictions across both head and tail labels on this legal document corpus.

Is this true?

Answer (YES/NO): NO